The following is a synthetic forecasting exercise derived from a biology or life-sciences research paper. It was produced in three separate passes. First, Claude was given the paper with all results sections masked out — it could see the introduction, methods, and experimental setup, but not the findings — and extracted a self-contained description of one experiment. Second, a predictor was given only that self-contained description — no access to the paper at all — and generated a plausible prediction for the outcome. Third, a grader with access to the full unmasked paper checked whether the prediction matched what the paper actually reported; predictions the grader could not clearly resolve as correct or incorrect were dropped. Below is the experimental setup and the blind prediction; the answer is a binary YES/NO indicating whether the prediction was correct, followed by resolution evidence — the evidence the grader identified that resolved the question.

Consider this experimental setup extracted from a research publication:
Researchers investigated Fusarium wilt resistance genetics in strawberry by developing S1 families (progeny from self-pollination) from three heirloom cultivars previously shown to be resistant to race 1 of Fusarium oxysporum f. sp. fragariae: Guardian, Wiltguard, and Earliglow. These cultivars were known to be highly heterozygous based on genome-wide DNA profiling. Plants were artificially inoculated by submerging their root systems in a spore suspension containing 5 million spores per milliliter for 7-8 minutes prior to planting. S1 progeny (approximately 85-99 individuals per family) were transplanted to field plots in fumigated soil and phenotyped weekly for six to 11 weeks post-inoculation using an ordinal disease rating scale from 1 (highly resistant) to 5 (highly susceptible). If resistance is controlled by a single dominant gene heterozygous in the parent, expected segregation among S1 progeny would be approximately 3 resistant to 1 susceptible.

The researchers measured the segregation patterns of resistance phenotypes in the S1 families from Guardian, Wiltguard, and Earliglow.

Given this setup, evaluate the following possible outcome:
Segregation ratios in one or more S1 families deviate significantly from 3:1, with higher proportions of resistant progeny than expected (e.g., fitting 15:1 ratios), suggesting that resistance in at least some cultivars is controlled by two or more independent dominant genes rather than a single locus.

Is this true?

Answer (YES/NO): YES